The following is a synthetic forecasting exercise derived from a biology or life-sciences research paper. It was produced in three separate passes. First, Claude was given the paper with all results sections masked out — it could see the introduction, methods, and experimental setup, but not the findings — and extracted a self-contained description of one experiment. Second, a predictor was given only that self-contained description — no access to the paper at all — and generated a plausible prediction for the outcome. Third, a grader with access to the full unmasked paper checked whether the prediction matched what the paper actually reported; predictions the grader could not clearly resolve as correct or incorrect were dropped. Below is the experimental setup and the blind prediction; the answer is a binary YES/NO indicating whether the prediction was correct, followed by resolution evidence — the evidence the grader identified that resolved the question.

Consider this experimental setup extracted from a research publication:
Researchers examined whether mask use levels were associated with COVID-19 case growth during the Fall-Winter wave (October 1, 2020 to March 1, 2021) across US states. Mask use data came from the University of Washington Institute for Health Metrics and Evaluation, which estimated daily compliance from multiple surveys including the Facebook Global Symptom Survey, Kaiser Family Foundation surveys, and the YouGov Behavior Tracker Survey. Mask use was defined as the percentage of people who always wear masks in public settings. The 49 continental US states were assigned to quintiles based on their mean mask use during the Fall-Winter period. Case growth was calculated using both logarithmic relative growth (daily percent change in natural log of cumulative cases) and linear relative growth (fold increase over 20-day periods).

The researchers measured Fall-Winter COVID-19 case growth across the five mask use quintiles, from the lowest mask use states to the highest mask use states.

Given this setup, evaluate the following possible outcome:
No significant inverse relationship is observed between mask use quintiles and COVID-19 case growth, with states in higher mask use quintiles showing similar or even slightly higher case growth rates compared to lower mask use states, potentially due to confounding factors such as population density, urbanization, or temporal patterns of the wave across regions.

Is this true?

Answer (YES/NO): YES